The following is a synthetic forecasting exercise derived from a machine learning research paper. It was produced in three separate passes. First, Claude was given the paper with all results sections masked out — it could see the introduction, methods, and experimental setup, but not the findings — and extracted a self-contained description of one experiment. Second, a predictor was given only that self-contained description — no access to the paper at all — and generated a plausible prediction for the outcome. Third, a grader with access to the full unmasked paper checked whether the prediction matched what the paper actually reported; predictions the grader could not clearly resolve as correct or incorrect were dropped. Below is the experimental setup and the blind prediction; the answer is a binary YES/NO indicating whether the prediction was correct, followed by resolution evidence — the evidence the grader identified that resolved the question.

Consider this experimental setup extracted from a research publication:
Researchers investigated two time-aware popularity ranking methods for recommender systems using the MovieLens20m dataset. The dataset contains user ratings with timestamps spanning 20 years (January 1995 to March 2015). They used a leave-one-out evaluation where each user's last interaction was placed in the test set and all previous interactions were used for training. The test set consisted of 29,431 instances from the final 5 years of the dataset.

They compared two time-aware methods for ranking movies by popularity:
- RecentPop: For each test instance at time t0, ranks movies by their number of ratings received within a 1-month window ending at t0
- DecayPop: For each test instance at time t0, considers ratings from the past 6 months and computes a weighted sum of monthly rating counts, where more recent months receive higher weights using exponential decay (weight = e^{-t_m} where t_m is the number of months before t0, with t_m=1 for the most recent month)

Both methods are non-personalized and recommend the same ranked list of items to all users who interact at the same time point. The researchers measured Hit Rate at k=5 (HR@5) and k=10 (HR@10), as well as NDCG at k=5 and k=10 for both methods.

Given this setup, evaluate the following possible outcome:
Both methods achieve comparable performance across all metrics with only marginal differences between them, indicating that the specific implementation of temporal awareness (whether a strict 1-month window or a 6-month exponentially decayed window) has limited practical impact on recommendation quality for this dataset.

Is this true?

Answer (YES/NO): YES